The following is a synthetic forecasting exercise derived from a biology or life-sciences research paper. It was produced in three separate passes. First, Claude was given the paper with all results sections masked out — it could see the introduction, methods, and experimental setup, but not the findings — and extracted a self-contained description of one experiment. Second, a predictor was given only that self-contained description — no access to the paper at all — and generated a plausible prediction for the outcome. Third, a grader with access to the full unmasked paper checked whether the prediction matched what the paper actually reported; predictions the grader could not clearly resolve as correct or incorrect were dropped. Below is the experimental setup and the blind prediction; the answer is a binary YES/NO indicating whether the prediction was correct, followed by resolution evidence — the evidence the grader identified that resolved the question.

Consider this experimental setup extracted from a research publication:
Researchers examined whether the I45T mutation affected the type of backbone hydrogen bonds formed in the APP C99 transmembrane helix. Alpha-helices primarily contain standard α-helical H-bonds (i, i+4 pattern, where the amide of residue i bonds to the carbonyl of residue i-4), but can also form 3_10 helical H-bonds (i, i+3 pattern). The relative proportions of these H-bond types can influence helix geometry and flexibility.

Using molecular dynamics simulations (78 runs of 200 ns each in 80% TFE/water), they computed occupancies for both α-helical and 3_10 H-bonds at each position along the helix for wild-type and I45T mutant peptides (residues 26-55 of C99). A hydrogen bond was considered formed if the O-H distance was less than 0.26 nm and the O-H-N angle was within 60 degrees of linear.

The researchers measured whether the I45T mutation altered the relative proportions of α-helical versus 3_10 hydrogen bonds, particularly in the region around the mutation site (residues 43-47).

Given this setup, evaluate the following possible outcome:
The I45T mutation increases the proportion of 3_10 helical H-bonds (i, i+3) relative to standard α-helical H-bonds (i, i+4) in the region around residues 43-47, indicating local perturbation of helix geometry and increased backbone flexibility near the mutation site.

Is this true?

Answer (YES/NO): NO